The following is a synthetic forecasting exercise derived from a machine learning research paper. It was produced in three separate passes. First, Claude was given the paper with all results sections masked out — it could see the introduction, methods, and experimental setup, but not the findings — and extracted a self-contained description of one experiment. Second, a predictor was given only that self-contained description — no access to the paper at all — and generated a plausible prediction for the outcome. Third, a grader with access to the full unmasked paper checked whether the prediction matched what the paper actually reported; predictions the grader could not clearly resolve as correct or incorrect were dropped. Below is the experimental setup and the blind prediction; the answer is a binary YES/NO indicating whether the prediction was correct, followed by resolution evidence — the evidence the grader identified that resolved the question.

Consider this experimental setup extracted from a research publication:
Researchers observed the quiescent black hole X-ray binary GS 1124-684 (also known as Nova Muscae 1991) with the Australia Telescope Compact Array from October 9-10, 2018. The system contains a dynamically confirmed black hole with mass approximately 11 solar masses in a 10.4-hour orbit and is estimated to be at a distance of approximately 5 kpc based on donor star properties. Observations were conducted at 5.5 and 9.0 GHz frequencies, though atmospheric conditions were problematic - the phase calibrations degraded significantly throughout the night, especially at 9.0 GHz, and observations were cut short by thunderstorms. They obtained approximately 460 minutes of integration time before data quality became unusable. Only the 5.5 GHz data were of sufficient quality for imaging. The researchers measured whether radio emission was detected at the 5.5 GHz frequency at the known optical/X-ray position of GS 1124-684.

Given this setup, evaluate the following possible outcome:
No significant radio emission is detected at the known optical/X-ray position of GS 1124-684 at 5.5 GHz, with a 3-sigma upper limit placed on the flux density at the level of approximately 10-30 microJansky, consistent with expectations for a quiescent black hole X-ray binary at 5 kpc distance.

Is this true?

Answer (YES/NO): YES